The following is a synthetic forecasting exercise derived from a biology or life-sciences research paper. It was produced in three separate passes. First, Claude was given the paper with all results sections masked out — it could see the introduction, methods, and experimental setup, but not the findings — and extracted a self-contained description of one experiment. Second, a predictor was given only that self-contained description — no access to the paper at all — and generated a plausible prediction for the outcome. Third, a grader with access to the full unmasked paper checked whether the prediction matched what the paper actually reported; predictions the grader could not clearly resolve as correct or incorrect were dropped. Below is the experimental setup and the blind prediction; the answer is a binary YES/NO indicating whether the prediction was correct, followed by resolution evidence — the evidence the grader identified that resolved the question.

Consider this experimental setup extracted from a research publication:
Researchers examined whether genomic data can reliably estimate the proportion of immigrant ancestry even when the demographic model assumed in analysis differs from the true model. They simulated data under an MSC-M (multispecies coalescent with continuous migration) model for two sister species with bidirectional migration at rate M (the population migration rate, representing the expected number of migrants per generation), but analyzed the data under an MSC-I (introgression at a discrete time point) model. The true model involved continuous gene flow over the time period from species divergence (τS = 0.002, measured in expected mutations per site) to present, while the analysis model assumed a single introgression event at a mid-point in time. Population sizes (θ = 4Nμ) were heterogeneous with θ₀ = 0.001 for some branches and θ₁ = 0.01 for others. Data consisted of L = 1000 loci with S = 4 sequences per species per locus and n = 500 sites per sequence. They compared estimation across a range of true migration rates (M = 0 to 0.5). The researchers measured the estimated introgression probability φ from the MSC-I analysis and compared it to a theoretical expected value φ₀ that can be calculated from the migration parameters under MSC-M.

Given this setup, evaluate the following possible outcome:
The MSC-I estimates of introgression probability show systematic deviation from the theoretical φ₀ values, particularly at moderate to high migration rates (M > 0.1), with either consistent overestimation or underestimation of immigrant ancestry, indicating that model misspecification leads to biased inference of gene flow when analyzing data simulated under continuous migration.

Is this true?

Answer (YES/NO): NO